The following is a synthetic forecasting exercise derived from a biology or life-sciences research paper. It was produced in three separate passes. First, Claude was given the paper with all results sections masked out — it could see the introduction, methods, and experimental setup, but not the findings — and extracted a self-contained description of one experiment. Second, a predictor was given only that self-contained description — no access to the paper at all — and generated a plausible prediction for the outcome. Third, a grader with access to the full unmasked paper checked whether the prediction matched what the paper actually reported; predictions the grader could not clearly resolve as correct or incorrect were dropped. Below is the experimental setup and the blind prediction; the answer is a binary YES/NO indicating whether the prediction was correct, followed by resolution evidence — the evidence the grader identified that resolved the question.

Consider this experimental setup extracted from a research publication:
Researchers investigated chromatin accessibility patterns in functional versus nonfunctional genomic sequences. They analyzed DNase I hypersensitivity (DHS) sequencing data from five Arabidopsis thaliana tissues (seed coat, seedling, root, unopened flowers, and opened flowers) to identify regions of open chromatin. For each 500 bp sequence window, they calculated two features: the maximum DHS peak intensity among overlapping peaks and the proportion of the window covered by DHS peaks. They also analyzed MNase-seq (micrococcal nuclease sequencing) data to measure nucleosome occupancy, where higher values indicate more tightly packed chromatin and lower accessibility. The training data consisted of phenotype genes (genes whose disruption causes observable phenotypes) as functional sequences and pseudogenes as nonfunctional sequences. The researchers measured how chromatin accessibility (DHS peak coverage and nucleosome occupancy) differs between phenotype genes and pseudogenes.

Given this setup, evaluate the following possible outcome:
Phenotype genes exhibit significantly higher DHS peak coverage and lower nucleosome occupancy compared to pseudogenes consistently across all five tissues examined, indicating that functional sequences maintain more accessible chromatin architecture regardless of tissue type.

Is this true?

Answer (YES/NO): NO